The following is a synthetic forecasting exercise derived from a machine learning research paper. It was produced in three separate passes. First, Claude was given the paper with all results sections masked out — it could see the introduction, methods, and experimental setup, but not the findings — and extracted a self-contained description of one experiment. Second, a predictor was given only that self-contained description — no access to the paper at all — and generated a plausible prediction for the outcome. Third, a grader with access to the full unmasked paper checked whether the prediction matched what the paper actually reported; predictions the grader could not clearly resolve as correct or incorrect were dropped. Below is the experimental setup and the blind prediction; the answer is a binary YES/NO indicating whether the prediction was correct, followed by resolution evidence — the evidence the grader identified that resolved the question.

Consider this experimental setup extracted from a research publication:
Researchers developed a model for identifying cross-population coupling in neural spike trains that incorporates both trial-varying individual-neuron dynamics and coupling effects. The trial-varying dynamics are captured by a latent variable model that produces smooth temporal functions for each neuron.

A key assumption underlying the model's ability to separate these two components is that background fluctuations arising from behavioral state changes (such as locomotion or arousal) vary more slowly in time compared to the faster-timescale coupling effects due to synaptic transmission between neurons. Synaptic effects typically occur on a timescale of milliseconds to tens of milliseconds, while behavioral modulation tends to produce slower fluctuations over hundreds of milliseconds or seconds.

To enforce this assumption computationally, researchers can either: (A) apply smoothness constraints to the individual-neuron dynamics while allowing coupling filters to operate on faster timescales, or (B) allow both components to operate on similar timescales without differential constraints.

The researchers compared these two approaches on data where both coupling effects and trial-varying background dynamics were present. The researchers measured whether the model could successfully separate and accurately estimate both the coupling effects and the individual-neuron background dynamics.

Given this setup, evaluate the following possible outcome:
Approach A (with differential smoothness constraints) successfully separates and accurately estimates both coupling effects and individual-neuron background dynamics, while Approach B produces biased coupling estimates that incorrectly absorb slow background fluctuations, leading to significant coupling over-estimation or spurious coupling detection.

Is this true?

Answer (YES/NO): NO